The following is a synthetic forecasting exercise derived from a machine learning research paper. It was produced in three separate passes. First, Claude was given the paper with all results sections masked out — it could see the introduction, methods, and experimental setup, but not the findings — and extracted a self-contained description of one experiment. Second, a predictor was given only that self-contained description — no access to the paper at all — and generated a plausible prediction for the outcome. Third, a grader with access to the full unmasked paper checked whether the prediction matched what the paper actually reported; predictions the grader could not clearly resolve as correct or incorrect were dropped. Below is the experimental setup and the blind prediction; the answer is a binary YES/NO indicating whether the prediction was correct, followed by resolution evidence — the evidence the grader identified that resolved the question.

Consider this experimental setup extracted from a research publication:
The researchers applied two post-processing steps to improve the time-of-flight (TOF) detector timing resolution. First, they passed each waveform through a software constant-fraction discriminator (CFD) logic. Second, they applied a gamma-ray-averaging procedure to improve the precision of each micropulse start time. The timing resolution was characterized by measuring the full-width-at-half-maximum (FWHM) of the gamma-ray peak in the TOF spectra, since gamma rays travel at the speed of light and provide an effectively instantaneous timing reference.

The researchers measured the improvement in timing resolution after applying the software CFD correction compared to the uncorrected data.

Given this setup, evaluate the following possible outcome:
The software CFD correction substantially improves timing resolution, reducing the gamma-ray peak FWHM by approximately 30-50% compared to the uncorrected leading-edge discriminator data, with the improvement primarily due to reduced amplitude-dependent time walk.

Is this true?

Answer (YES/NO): YES